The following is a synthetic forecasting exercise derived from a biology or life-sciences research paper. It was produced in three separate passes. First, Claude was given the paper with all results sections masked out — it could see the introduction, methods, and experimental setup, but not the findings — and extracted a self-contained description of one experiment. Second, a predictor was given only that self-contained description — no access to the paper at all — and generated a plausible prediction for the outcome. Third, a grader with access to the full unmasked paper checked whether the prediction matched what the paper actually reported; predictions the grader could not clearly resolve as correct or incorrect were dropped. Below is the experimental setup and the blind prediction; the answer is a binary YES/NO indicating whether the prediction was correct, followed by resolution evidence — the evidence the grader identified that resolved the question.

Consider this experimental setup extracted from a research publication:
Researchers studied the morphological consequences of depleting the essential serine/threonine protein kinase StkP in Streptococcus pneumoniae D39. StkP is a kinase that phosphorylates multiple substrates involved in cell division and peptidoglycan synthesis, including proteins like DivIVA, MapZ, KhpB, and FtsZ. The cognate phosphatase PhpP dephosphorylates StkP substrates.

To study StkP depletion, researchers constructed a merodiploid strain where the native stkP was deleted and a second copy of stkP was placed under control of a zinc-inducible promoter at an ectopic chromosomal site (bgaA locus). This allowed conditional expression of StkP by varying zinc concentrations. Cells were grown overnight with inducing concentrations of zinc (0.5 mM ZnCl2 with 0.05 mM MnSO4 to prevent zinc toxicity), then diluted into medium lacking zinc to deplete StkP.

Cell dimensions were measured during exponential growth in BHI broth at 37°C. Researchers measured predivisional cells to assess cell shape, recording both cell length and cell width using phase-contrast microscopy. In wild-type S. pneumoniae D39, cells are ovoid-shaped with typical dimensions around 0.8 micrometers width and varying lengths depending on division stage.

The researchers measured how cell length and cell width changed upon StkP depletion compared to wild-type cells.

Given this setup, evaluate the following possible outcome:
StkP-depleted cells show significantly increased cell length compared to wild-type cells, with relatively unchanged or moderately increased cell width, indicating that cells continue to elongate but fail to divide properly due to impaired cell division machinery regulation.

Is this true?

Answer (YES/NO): YES